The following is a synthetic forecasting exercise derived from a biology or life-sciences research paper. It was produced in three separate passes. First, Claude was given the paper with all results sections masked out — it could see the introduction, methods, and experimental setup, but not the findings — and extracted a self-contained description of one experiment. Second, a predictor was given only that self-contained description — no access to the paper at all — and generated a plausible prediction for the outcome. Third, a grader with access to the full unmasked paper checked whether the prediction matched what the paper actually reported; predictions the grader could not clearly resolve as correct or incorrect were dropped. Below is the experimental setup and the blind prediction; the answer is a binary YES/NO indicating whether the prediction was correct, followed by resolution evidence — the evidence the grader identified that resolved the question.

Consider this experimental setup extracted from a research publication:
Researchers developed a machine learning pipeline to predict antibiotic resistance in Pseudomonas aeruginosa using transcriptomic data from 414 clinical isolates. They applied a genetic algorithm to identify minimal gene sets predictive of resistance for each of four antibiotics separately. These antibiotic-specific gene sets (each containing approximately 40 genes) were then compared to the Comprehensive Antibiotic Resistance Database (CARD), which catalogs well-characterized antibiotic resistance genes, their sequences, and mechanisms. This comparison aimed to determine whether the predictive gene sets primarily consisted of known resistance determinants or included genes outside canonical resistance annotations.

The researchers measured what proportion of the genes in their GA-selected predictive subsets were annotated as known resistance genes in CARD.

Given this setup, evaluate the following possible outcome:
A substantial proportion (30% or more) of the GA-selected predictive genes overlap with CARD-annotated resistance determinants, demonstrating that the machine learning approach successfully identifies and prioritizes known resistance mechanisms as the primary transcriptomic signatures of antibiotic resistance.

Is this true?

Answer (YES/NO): NO